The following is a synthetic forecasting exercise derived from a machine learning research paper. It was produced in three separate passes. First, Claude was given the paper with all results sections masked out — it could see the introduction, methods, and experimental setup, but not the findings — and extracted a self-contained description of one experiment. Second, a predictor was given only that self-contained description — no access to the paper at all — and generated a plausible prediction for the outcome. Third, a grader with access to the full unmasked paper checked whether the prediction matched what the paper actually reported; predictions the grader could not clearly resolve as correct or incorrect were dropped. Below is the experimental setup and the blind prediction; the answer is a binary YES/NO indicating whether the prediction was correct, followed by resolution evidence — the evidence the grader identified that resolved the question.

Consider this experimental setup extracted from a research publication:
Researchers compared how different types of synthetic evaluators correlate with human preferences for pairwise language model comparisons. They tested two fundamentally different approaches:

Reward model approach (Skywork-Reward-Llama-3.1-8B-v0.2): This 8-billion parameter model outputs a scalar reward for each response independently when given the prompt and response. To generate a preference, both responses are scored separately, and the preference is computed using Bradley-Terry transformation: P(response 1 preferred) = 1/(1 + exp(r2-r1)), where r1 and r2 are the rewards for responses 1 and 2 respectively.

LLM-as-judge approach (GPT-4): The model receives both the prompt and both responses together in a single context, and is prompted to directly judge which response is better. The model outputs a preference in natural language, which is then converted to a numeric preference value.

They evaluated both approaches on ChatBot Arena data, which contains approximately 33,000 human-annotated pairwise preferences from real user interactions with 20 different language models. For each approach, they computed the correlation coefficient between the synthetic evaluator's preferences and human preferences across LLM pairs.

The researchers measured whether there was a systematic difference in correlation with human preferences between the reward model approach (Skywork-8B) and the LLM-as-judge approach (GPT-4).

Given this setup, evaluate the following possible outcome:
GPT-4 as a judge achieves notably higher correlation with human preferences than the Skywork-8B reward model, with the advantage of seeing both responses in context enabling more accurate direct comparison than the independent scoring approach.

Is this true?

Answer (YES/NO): YES